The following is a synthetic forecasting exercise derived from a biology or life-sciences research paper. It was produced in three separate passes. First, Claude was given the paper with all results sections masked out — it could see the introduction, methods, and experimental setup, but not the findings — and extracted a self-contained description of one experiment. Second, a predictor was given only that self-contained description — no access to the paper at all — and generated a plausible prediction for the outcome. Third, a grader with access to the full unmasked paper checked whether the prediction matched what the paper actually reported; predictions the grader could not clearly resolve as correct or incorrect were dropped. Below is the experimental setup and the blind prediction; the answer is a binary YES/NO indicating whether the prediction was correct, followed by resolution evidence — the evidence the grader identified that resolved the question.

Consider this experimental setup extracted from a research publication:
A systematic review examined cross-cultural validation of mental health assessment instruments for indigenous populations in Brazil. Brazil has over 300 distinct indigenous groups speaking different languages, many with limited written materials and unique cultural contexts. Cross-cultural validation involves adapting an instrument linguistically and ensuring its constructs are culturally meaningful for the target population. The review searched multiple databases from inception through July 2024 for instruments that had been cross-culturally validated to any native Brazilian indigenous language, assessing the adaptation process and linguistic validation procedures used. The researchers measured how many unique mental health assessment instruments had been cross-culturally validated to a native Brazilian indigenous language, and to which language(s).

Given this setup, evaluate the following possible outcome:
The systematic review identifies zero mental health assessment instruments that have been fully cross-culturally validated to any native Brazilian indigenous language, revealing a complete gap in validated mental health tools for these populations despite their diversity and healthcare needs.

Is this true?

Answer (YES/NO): NO